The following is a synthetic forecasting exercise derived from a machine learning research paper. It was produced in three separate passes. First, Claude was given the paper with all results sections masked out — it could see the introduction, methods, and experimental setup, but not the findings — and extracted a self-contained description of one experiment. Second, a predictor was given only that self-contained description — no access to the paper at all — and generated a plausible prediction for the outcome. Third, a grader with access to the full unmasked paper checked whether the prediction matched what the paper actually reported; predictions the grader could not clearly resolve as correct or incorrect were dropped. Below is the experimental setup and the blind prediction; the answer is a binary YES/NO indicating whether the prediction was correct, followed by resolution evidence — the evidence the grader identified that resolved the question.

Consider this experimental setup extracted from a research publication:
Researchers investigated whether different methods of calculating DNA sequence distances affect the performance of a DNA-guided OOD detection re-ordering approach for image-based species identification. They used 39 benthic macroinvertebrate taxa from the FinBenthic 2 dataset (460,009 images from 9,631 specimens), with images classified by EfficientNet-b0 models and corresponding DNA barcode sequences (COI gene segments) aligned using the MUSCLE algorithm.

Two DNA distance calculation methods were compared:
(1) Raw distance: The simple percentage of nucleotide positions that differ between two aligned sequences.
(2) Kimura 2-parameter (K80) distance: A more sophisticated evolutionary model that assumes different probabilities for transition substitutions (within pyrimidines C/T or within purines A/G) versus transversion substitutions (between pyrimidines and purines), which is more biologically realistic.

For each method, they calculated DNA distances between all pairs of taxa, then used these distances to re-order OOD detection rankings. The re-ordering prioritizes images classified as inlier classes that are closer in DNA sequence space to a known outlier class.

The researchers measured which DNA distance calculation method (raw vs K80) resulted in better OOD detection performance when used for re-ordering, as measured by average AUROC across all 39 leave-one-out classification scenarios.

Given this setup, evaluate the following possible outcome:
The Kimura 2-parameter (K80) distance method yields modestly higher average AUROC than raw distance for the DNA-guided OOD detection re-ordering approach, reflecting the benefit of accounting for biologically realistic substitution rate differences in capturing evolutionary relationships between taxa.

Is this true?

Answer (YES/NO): YES